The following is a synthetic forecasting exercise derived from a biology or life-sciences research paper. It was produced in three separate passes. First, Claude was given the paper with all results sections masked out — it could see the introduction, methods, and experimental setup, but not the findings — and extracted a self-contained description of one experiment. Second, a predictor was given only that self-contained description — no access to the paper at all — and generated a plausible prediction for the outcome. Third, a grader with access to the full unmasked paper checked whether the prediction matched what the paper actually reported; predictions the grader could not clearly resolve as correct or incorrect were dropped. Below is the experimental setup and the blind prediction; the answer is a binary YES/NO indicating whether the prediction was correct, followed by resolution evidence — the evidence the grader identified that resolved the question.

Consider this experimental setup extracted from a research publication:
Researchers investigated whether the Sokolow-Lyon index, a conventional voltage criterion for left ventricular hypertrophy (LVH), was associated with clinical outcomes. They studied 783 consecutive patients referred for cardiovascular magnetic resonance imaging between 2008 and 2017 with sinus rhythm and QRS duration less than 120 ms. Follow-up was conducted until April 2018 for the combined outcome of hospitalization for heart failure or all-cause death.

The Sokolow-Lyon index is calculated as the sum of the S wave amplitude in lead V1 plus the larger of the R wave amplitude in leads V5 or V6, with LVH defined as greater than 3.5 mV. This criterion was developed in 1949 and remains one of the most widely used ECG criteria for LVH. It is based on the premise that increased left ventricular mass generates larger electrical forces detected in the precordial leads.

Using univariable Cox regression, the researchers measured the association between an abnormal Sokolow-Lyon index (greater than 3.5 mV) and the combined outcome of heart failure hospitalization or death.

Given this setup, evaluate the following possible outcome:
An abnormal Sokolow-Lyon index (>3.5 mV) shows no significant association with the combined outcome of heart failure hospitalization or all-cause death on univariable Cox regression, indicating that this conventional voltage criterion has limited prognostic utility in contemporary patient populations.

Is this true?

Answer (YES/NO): YES